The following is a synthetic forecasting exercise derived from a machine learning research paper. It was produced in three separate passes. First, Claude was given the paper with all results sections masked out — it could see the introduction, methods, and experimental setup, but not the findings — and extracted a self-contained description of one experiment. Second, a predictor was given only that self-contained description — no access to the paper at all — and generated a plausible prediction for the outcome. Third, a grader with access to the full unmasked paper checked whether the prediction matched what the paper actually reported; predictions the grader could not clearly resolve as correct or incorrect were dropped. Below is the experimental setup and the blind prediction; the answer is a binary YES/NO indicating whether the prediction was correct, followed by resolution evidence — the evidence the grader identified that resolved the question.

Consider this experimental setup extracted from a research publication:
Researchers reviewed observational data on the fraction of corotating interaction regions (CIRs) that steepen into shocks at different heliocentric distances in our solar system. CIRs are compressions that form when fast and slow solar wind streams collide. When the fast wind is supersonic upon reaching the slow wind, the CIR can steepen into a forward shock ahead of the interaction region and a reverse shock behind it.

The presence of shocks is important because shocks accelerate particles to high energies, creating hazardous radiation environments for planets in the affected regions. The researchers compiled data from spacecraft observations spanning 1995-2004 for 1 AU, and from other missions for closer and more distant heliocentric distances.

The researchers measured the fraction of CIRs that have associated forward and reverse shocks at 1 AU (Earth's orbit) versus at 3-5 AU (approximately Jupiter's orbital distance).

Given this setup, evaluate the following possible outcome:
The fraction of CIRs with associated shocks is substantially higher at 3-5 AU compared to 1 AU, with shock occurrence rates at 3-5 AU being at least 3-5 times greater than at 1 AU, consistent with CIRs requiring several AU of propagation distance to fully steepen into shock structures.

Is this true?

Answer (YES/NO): YES